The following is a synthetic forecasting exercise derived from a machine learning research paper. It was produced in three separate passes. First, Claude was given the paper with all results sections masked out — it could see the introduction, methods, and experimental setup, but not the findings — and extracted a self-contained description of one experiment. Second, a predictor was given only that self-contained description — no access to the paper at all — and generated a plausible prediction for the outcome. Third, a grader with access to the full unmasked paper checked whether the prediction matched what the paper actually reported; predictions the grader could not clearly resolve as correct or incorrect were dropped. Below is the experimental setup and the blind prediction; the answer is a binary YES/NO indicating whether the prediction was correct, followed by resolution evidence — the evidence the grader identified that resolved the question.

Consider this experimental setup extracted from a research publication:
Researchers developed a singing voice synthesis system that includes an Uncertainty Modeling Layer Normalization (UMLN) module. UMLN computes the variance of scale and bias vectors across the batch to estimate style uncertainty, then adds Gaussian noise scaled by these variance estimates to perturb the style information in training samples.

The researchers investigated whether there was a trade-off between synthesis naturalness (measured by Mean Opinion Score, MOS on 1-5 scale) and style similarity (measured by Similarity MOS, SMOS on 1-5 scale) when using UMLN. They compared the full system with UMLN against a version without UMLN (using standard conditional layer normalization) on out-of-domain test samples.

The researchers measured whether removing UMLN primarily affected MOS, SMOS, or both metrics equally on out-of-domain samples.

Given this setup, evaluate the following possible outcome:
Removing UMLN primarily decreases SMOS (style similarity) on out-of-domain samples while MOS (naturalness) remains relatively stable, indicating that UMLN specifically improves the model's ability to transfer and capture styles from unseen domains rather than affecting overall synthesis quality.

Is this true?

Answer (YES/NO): NO